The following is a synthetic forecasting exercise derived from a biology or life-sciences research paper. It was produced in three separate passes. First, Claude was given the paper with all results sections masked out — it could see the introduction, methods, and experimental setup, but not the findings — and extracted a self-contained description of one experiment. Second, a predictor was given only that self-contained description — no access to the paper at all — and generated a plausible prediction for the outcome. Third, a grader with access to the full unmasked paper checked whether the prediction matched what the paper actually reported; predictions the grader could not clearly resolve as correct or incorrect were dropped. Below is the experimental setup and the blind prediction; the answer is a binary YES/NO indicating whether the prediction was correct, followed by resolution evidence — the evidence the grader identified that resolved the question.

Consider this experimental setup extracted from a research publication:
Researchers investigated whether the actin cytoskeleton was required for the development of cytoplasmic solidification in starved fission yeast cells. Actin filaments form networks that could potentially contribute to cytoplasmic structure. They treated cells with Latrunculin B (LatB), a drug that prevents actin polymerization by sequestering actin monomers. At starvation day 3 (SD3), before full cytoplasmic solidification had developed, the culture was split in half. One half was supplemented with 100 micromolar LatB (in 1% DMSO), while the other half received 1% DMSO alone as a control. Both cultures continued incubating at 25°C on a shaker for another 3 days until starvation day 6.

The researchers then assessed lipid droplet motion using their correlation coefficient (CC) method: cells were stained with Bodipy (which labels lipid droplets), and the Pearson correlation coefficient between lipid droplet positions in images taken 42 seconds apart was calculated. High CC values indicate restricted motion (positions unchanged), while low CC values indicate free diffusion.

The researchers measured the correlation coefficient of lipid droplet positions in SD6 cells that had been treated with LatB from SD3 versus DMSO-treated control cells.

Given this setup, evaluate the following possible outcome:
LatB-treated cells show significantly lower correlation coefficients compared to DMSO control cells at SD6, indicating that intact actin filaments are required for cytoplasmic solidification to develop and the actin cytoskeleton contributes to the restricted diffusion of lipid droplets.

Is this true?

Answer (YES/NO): NO